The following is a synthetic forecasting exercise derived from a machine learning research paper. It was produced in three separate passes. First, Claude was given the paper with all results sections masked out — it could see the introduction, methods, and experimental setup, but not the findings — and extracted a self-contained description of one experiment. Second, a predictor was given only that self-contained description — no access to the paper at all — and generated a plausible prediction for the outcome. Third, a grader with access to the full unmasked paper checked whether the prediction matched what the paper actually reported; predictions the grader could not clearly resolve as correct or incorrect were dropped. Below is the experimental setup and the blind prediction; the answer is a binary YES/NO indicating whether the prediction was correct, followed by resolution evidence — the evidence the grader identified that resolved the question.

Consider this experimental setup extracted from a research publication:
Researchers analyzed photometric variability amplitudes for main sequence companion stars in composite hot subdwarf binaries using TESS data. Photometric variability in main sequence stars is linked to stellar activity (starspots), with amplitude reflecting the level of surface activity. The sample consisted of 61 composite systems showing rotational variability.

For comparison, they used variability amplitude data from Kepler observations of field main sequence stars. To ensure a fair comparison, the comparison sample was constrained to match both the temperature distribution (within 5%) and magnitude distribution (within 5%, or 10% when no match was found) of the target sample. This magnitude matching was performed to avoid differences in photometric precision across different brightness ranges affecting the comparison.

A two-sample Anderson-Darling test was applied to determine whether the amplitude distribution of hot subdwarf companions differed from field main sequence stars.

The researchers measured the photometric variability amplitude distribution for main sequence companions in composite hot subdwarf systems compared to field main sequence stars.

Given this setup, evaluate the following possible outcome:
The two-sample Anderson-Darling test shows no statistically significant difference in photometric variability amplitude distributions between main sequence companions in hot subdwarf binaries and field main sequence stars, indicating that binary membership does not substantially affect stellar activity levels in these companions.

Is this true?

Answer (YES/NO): NO